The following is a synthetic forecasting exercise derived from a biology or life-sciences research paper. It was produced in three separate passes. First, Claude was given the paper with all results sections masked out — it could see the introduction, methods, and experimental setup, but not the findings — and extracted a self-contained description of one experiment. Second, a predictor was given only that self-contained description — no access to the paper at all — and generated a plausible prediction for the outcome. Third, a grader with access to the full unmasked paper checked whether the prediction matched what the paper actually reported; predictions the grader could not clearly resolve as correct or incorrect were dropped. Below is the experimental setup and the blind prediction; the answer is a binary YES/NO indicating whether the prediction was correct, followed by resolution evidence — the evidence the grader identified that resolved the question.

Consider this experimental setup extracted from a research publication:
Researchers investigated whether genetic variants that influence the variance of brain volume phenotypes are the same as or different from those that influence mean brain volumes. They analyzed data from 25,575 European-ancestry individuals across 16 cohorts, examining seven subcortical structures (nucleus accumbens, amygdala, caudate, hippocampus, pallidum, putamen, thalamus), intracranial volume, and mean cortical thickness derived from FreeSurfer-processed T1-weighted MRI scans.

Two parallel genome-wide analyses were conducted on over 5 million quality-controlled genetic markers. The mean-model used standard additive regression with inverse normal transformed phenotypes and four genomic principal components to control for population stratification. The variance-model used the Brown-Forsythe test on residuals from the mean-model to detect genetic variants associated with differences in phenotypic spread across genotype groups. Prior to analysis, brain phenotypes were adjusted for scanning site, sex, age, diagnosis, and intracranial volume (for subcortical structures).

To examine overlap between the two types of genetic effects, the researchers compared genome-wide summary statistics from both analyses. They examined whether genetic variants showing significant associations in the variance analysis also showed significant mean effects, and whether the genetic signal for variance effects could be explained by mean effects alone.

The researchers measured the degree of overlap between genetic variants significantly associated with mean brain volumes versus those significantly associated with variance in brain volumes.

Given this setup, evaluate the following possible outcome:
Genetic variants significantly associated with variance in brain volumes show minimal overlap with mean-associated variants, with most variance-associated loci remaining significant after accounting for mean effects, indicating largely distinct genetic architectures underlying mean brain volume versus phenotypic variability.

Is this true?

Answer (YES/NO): YES